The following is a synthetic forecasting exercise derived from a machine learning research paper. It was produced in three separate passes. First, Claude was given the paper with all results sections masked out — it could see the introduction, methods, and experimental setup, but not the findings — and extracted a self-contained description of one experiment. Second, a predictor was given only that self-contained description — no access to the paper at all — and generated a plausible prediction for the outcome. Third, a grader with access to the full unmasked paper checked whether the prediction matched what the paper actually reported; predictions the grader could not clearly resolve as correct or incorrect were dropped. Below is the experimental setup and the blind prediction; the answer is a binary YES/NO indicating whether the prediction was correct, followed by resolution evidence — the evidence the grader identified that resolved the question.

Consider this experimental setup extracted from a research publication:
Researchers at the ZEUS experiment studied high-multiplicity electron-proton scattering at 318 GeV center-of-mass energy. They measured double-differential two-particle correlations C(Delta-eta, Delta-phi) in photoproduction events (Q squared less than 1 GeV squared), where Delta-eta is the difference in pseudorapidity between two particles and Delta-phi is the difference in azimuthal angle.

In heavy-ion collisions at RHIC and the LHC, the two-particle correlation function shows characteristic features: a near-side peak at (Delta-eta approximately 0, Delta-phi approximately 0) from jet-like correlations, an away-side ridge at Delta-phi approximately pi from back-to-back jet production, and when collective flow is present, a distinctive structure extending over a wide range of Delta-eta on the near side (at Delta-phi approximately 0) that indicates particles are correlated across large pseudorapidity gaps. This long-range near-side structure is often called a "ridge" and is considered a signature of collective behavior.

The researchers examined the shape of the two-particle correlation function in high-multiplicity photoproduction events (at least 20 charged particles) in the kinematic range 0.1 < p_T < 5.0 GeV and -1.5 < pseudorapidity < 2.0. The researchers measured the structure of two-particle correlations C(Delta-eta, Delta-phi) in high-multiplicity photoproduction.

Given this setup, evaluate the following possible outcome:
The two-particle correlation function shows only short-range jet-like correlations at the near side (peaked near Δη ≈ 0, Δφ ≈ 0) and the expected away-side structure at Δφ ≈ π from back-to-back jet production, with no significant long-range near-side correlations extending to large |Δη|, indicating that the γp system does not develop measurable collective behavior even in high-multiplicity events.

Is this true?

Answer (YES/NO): YES